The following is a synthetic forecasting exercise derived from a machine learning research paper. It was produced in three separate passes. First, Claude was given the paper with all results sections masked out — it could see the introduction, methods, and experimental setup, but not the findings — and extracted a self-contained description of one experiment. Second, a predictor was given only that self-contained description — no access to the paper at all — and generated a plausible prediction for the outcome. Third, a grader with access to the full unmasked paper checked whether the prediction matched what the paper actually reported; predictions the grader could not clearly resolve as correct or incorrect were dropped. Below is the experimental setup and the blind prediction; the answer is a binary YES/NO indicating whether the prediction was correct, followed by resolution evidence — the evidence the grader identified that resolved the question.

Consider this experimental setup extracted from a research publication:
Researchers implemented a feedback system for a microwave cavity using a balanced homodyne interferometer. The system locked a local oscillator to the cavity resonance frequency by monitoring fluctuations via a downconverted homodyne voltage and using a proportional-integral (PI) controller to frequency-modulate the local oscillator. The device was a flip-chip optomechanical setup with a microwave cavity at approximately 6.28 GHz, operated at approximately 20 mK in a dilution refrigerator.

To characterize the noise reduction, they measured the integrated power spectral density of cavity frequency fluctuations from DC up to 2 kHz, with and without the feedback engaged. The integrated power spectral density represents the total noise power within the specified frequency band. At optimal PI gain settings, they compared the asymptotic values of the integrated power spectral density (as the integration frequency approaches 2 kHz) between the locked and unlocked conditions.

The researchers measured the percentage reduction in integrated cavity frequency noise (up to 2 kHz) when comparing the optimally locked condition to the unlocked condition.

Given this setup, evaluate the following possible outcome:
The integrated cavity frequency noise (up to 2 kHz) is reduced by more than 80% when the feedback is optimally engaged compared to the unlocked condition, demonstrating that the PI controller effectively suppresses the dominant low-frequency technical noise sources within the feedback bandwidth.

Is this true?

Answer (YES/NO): YES